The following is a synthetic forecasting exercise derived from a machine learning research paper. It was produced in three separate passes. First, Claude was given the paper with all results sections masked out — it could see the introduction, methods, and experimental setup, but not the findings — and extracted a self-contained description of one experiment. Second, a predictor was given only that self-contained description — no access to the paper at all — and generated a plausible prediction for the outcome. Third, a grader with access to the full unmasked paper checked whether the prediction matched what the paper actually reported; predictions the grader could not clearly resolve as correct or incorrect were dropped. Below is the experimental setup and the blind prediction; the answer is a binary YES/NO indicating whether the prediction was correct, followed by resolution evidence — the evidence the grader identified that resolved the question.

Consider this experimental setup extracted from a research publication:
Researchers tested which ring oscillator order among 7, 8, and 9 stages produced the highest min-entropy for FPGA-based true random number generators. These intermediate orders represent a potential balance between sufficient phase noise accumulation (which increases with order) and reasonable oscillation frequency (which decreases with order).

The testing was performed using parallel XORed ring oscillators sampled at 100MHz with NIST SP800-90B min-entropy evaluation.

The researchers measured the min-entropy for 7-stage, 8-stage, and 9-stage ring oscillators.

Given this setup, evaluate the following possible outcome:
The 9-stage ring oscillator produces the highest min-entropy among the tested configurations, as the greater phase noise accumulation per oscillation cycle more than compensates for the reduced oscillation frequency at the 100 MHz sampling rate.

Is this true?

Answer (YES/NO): YES